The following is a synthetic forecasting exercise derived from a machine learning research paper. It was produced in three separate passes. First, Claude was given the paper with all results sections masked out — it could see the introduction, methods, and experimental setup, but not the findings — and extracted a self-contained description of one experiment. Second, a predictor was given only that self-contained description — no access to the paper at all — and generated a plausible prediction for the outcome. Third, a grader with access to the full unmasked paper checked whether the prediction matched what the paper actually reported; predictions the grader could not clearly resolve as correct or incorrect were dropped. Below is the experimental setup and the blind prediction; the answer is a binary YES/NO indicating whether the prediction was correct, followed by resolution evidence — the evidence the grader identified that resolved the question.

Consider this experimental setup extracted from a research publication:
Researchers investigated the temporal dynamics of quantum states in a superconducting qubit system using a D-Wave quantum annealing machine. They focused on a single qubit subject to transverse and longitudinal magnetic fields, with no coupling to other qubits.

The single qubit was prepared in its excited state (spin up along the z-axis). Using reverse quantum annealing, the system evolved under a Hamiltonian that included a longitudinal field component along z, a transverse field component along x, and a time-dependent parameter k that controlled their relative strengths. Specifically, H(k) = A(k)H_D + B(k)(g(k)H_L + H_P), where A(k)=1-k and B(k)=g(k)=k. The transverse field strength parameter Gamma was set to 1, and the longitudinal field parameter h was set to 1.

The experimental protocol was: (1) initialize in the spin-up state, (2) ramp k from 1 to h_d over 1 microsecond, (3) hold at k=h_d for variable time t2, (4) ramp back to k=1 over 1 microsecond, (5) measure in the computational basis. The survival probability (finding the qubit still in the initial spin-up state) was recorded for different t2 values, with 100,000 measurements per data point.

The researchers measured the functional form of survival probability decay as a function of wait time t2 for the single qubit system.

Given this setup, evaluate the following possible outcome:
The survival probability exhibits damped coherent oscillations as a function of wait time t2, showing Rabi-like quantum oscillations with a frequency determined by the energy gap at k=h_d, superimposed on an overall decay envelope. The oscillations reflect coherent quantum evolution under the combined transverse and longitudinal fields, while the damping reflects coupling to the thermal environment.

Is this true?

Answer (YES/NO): NO